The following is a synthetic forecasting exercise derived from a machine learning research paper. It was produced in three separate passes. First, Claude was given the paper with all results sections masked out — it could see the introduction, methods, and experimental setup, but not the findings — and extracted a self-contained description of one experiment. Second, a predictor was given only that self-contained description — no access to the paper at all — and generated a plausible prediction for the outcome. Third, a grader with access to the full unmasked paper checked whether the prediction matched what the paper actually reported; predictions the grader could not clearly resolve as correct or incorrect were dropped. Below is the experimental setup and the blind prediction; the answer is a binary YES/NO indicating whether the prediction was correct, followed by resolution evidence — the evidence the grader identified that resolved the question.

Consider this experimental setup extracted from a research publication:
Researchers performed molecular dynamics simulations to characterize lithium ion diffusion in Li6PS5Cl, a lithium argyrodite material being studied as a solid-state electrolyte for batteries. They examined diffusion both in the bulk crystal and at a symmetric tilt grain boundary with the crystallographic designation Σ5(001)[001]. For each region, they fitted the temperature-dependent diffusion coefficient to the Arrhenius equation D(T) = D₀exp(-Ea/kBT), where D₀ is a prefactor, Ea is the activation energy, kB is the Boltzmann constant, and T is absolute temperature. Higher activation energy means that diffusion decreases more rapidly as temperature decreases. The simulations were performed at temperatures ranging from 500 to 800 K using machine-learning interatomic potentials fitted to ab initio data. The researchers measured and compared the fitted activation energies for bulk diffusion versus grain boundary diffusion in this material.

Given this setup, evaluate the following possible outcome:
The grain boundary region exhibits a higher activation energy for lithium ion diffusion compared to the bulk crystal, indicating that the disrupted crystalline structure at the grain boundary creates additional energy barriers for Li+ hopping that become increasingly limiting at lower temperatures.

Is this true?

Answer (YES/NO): NO